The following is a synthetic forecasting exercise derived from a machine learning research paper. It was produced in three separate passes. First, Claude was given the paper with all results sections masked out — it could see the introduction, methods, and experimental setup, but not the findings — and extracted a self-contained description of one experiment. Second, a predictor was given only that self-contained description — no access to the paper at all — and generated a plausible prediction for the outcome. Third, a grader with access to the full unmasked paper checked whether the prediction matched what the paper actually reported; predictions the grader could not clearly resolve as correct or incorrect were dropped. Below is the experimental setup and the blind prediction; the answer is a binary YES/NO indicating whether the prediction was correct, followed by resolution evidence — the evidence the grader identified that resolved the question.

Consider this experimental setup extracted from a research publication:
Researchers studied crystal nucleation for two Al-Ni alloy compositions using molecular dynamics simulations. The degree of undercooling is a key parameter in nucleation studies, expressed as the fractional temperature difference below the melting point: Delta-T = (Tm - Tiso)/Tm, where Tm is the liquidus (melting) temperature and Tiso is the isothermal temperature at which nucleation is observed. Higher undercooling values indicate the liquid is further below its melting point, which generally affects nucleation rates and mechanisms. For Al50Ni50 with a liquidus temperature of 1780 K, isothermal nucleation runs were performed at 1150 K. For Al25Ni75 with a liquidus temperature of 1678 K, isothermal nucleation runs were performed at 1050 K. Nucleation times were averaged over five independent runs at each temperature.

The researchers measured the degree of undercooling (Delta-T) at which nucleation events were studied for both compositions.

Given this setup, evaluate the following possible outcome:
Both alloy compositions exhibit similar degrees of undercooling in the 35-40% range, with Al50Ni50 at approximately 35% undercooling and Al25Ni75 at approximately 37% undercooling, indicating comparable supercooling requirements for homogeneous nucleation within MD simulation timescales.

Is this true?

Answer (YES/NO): YES